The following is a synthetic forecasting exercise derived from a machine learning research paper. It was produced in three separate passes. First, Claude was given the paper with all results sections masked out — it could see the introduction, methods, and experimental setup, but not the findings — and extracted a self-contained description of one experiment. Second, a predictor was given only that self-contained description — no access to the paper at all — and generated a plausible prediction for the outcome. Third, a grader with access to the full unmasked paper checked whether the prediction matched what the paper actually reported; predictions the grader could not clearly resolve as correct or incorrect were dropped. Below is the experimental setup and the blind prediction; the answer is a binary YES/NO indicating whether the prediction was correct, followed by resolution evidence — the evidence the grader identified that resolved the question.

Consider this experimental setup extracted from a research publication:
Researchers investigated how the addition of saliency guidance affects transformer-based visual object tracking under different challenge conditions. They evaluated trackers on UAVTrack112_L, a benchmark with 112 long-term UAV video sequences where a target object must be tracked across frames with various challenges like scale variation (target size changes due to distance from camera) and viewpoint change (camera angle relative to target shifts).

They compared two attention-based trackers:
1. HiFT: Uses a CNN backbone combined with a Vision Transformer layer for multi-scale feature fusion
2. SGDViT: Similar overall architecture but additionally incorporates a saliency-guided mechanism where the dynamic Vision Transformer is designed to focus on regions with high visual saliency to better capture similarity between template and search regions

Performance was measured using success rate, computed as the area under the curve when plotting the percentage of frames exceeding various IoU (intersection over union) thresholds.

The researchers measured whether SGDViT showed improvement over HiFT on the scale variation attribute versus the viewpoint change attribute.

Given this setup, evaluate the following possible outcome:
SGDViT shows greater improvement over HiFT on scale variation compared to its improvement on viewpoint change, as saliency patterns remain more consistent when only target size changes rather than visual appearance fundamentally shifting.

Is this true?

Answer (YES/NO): NO